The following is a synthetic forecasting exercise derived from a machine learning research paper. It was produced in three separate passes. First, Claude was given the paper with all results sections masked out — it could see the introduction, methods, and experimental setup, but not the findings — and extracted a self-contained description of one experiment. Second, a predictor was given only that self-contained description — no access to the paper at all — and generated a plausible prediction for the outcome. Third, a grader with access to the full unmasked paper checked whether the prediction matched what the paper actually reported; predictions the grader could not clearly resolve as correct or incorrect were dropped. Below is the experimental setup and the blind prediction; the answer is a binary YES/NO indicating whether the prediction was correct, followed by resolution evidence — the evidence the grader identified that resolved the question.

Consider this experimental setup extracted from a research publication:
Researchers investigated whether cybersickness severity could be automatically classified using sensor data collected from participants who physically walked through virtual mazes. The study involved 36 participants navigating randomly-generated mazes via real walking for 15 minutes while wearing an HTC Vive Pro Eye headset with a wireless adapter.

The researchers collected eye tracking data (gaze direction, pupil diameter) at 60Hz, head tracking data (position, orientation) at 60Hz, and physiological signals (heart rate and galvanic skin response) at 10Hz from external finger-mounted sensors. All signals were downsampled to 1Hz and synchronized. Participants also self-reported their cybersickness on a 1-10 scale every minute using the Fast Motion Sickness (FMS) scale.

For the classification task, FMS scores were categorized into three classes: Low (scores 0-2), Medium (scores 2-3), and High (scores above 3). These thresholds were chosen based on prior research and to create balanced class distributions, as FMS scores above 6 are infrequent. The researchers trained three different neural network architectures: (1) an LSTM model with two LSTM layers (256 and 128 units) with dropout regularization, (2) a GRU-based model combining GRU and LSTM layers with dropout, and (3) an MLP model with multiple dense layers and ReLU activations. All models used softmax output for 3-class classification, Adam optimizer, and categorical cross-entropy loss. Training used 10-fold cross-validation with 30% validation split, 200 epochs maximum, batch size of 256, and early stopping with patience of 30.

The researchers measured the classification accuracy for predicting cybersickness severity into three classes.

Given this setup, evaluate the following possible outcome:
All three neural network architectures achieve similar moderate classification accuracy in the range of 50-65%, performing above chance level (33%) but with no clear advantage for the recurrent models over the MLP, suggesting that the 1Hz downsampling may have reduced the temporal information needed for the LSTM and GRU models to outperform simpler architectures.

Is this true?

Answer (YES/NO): NO